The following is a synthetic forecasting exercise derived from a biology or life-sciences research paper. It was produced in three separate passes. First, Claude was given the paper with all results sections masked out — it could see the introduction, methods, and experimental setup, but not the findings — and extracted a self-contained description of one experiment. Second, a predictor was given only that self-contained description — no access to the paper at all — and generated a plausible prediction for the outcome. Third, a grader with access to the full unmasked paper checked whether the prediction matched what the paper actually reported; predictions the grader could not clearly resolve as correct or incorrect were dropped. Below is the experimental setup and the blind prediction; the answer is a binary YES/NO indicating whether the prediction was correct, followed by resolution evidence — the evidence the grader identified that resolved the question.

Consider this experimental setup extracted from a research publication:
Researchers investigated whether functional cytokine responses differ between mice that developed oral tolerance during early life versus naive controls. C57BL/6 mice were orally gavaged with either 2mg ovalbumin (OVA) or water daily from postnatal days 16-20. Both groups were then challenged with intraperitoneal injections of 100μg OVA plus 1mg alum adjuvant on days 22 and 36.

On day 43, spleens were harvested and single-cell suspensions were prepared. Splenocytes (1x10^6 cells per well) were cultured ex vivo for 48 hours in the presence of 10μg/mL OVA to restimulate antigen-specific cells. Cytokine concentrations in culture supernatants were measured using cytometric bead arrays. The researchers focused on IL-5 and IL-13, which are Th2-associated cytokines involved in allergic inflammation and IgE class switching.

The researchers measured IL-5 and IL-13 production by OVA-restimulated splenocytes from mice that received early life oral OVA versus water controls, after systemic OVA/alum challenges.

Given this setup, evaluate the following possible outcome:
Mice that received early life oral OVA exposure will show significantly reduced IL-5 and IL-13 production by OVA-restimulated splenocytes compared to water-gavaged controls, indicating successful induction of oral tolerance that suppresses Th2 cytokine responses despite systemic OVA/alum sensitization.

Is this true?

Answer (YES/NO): YES